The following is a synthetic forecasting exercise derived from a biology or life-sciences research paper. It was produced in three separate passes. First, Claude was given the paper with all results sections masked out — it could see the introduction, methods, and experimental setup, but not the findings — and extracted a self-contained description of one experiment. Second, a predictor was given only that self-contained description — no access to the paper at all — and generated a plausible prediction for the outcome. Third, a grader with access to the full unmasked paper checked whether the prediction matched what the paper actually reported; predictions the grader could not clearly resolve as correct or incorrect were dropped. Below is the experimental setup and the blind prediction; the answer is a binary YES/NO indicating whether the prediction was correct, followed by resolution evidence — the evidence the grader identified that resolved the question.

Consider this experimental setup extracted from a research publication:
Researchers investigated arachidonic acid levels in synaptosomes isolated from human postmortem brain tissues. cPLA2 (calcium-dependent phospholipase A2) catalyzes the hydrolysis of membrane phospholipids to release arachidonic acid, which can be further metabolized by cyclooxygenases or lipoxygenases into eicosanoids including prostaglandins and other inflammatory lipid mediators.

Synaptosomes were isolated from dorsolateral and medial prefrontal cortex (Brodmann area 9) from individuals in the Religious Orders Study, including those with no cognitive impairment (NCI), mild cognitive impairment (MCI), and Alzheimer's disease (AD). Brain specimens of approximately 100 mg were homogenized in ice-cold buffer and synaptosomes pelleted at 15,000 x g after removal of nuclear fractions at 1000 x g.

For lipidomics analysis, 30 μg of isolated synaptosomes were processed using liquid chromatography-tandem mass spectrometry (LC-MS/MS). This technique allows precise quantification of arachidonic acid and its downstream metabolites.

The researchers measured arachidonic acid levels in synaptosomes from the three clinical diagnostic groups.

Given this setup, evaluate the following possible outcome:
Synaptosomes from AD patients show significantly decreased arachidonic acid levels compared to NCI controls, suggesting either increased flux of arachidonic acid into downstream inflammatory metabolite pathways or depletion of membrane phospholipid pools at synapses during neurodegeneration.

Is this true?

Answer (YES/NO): NO